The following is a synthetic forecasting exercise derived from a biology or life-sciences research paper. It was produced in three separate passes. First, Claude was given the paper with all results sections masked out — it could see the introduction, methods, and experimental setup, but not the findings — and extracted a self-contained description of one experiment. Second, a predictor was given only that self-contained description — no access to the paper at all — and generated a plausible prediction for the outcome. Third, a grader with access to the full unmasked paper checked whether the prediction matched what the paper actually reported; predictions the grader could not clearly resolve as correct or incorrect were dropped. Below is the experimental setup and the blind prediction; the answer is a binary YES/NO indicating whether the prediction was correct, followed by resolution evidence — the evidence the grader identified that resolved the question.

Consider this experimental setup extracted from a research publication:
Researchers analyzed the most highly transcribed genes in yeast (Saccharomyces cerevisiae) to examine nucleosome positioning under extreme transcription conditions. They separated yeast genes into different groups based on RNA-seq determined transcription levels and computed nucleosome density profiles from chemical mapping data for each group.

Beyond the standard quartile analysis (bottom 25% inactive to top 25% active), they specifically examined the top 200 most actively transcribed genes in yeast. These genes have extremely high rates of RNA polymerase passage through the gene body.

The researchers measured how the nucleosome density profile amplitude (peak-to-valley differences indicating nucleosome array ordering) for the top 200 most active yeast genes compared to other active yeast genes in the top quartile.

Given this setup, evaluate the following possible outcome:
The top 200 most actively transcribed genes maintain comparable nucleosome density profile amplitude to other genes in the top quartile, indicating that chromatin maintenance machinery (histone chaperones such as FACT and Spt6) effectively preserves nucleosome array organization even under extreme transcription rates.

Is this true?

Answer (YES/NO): NO